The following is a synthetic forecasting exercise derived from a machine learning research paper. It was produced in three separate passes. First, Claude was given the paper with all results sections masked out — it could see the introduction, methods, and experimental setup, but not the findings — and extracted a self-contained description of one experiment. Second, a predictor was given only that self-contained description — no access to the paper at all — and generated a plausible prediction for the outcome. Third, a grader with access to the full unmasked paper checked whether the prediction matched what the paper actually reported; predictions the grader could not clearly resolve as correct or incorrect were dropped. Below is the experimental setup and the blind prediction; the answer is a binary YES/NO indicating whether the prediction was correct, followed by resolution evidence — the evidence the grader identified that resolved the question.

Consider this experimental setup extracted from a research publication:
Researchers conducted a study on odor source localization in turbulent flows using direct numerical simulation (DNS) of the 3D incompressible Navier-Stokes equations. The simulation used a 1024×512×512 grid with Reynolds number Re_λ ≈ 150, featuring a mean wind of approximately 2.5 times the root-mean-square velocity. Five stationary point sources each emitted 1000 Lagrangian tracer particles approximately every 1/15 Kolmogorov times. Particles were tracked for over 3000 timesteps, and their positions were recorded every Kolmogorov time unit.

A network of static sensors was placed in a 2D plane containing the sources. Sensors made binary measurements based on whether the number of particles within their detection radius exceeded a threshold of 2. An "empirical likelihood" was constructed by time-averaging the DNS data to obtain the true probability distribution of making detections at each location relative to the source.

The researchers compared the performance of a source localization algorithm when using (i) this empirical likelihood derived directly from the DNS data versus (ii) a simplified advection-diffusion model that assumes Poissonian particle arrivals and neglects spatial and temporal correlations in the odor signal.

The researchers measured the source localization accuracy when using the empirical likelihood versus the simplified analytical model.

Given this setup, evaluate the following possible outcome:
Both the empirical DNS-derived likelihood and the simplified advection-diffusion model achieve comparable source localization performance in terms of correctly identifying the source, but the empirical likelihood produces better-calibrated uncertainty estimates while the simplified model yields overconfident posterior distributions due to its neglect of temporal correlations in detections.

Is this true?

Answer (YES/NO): NO